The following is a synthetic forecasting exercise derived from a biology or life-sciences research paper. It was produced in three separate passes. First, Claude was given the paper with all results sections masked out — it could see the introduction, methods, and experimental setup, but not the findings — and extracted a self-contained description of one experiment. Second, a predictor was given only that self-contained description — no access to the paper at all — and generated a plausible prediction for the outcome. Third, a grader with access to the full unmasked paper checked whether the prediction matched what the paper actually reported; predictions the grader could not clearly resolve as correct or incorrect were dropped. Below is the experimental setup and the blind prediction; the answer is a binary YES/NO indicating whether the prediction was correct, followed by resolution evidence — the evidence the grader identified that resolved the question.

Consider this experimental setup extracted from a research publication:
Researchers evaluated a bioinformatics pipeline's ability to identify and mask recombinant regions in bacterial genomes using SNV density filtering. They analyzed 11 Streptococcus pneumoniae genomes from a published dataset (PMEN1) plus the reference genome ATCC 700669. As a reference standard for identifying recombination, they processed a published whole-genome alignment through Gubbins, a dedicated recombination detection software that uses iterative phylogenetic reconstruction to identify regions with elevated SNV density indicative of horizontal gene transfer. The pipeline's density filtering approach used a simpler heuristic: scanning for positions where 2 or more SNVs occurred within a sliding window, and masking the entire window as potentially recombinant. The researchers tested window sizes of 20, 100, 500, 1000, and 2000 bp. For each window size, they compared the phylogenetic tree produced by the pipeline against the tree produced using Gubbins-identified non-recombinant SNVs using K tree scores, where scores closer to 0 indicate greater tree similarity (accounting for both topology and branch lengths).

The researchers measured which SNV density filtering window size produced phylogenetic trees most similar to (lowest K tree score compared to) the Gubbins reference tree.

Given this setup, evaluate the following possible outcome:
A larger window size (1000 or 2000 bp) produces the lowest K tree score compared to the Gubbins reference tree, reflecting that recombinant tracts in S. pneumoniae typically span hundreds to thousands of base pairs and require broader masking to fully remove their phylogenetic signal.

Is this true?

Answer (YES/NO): YES